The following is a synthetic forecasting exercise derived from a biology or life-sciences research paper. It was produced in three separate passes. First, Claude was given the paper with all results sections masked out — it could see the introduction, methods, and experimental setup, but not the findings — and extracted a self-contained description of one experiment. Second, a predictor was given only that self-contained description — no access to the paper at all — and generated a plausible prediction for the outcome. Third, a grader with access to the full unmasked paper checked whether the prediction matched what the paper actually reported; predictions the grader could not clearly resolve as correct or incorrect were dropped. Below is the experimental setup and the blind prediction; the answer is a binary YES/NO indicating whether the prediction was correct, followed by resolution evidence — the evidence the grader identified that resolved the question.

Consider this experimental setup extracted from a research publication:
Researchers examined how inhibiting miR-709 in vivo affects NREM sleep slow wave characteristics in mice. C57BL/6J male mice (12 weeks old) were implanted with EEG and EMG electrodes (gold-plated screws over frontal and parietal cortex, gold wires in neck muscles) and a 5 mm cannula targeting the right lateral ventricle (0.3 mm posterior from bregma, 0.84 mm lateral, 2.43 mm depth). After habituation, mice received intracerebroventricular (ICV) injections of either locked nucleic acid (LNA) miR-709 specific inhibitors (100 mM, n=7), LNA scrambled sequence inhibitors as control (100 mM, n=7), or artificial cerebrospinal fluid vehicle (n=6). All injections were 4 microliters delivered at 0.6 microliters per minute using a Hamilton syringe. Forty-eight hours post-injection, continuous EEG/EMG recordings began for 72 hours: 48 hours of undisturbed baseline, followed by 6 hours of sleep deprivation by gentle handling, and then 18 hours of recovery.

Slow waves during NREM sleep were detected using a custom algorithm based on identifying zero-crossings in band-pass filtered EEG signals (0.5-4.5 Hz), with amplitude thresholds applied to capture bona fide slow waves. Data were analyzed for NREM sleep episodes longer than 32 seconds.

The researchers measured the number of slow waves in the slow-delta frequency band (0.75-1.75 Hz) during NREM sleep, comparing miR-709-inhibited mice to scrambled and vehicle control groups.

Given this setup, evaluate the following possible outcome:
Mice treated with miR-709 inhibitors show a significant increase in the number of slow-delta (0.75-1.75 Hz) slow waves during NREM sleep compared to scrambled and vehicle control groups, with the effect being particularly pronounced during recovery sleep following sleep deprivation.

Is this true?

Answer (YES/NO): NO